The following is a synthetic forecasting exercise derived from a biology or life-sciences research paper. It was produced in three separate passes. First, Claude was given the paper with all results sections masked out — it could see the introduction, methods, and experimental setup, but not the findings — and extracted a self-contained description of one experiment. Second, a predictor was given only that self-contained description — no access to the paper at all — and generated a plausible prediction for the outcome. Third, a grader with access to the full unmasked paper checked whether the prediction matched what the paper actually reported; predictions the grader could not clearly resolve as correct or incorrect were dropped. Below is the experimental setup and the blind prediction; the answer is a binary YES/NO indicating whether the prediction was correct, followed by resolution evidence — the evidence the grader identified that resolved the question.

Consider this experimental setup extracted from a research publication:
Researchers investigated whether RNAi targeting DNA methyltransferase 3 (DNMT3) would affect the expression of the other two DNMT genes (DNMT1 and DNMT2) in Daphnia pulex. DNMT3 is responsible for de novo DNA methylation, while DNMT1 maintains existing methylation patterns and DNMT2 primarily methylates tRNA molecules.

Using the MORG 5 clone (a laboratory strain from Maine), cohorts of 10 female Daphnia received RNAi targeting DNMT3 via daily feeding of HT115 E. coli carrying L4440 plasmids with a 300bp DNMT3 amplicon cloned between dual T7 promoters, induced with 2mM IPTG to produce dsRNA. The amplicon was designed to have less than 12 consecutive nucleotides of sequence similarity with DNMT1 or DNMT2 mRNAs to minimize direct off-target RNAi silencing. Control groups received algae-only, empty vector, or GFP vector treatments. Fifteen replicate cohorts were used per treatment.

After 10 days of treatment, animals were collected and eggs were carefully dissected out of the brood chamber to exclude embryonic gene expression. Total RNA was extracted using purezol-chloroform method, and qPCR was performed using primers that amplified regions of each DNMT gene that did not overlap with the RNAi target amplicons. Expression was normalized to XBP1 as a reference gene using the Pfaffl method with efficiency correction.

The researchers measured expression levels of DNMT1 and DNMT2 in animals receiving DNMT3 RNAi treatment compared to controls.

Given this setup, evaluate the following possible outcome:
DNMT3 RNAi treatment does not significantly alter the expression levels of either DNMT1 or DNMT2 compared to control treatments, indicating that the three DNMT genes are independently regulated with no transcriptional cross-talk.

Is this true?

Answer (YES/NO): NO